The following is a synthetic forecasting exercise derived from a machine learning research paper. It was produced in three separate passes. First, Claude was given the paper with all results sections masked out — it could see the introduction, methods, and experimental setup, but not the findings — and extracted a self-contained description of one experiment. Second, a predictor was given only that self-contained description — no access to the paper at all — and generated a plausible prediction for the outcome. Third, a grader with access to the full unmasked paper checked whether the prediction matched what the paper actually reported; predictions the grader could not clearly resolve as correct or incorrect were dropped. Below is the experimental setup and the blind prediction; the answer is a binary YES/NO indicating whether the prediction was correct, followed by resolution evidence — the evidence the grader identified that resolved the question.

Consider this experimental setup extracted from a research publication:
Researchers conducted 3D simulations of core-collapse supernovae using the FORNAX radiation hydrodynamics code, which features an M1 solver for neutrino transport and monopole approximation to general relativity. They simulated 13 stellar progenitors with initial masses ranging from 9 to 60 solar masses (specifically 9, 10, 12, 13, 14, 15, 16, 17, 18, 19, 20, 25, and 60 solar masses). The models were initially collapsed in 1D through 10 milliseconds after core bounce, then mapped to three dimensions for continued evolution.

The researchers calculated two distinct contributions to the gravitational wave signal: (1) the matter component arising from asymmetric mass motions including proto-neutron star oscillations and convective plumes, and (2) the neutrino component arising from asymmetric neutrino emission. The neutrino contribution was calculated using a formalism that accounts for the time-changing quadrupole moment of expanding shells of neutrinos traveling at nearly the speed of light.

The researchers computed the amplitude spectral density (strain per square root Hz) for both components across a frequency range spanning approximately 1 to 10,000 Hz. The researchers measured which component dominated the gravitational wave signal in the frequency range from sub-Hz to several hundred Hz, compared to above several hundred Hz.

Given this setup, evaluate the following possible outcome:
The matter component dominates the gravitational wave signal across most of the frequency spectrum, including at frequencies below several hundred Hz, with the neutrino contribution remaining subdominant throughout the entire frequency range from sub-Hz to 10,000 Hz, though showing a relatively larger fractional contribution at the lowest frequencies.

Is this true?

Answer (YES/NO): NO